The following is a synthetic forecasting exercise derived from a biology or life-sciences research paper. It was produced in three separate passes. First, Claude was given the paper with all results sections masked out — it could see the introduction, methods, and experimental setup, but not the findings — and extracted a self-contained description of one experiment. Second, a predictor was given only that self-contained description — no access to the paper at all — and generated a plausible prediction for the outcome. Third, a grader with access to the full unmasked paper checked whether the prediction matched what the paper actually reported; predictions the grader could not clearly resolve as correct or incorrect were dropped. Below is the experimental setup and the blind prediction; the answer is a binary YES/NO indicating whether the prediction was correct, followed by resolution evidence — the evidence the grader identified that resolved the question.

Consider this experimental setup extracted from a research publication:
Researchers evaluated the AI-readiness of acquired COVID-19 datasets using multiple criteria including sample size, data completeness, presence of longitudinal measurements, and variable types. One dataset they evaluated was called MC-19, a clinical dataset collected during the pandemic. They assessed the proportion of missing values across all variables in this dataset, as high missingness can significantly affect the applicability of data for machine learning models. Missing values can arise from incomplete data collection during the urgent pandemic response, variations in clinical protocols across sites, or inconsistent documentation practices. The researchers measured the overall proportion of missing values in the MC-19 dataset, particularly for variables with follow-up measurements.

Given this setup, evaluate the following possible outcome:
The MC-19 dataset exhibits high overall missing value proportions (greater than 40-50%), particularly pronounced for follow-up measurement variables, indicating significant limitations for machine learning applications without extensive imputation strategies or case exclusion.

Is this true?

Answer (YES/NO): NO